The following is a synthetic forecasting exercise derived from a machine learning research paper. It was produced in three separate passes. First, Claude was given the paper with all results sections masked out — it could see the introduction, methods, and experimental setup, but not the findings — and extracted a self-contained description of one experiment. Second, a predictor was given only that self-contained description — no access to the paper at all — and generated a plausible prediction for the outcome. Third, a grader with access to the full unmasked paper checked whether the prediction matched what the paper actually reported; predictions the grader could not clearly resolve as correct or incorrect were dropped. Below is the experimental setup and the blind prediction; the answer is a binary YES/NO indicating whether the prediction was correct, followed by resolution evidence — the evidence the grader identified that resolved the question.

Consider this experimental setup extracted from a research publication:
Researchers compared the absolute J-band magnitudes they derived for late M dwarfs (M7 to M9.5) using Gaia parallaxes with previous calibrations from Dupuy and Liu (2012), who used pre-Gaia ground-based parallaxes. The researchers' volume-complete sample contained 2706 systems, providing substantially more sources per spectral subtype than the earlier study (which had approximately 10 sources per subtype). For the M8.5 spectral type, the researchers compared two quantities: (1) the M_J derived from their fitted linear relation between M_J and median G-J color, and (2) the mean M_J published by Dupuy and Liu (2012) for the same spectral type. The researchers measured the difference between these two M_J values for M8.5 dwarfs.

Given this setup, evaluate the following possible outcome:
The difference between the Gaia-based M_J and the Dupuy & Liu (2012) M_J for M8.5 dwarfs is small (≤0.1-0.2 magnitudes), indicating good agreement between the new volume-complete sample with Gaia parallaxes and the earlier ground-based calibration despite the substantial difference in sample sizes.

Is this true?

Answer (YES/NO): NO